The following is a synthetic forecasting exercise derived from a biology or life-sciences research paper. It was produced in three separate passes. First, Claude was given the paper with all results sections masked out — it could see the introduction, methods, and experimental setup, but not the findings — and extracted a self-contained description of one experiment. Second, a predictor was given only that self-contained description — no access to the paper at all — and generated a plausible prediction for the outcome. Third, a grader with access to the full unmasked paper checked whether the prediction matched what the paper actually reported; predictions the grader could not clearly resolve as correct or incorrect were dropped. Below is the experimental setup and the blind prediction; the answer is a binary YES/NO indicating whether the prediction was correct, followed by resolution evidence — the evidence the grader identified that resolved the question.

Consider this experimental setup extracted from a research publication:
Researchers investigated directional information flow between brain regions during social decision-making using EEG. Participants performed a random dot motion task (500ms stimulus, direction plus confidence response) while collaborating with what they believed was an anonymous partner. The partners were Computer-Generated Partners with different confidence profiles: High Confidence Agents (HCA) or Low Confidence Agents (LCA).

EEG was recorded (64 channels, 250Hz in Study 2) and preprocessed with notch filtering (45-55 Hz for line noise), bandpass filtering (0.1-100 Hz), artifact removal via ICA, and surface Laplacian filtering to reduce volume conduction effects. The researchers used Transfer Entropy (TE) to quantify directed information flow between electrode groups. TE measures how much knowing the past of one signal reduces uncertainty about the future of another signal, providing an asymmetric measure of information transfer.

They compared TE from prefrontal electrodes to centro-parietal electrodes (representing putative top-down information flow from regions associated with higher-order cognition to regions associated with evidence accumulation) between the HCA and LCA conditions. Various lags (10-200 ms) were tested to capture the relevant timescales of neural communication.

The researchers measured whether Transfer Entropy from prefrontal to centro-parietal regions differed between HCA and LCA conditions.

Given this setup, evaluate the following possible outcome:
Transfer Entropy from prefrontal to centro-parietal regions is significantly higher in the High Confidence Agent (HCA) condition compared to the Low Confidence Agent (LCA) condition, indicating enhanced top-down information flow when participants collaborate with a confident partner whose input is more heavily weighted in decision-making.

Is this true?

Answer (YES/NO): YES